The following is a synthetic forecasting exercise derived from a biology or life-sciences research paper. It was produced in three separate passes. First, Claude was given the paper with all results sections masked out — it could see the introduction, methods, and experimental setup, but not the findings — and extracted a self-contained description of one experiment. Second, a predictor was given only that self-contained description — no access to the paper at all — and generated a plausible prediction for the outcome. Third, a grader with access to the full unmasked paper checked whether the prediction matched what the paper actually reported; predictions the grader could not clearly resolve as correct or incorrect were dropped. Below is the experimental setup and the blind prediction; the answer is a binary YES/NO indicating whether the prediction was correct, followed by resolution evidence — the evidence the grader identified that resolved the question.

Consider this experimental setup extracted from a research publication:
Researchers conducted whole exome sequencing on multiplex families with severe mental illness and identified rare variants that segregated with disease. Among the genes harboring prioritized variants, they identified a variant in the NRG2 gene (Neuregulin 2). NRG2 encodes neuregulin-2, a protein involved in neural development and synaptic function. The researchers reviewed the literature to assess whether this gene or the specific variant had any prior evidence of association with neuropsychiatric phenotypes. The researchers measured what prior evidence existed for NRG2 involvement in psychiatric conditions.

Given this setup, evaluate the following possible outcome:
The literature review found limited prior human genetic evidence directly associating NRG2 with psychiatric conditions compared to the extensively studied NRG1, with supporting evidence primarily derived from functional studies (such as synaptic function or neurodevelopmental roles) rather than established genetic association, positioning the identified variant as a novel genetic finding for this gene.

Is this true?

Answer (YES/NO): NO